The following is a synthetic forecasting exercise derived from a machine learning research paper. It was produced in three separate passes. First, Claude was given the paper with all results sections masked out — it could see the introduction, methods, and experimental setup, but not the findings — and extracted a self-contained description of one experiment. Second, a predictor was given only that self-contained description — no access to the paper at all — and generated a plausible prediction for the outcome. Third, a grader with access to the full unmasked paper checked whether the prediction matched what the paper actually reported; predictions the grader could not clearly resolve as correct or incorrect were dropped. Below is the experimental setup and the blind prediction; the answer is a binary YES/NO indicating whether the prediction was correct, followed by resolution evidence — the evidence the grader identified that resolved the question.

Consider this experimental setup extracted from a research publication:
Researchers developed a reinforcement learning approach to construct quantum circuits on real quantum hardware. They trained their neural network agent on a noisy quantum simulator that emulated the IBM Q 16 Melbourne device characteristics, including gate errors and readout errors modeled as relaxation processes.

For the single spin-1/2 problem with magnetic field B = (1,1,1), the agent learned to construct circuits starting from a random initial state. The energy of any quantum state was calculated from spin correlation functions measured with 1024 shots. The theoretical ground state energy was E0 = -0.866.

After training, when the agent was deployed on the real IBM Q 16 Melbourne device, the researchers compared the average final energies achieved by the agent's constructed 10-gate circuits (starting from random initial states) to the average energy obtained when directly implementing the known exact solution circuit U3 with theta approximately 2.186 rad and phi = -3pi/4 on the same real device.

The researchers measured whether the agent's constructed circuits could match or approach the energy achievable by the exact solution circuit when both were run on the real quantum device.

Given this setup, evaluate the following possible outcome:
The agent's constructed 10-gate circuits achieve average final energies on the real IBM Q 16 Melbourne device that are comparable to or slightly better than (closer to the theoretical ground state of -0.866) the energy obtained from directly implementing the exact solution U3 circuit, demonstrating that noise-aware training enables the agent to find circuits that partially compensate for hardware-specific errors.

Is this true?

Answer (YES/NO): NO